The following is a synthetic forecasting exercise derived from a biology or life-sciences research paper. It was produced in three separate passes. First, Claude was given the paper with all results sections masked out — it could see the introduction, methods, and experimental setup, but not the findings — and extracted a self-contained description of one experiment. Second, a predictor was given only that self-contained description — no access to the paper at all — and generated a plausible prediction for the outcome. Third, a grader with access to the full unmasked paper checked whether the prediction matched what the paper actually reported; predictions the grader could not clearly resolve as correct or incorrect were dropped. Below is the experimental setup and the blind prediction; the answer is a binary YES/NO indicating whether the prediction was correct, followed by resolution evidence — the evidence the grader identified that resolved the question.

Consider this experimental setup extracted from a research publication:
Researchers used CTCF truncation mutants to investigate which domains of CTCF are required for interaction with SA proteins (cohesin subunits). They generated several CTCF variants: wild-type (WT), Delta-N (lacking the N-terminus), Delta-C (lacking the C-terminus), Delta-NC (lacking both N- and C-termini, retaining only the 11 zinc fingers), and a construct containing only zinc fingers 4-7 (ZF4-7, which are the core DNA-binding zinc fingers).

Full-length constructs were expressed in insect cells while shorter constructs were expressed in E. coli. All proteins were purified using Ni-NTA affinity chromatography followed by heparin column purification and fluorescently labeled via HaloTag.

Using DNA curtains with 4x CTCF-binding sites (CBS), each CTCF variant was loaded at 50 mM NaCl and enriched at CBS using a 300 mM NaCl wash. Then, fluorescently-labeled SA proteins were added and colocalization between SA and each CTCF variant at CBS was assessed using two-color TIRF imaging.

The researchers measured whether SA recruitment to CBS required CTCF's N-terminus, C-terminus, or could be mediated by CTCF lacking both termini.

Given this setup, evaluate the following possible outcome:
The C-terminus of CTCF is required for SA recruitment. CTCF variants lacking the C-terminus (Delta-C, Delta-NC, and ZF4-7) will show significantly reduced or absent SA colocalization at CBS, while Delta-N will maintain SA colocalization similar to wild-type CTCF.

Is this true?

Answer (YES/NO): NO